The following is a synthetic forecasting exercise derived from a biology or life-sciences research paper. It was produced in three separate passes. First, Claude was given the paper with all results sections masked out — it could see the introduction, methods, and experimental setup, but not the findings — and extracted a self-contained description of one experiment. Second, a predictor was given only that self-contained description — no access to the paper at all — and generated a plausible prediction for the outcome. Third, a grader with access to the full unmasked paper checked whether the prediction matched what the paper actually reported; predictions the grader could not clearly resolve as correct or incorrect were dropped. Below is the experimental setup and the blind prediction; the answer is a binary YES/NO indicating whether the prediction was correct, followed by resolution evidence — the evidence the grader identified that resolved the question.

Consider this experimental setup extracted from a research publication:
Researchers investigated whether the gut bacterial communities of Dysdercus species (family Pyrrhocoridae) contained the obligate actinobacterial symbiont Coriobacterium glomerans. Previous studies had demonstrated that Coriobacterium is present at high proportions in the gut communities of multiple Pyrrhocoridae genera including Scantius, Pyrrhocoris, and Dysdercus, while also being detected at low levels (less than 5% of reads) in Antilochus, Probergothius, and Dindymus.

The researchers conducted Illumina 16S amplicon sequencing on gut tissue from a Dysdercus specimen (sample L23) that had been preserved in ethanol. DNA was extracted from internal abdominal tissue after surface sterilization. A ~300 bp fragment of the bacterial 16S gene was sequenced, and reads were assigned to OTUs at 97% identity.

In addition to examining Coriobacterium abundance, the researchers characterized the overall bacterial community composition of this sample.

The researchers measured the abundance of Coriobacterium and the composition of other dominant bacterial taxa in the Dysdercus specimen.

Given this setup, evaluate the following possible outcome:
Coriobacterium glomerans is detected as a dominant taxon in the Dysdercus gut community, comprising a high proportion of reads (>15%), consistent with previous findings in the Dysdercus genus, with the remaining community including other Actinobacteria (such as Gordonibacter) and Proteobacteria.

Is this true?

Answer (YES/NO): NO